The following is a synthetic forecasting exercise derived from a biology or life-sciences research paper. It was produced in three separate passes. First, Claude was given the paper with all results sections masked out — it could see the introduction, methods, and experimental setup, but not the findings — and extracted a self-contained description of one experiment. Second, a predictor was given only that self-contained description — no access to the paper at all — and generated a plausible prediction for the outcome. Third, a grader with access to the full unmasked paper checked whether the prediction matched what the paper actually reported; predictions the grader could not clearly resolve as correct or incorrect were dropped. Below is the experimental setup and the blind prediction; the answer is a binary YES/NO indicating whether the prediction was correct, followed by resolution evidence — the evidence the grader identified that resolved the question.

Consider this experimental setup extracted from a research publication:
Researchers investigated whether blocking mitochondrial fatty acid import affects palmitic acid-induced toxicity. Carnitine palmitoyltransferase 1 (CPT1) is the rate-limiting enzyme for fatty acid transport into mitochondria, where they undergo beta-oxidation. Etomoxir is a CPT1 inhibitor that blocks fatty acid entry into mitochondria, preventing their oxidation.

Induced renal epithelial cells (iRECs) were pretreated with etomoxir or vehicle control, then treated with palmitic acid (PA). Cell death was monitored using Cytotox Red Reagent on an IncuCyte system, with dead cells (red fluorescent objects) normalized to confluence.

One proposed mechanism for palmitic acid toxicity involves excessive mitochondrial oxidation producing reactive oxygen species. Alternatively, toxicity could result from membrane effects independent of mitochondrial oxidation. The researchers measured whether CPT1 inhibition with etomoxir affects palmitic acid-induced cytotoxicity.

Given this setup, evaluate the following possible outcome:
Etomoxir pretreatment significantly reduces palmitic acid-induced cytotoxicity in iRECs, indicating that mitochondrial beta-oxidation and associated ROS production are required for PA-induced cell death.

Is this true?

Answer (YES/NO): NO